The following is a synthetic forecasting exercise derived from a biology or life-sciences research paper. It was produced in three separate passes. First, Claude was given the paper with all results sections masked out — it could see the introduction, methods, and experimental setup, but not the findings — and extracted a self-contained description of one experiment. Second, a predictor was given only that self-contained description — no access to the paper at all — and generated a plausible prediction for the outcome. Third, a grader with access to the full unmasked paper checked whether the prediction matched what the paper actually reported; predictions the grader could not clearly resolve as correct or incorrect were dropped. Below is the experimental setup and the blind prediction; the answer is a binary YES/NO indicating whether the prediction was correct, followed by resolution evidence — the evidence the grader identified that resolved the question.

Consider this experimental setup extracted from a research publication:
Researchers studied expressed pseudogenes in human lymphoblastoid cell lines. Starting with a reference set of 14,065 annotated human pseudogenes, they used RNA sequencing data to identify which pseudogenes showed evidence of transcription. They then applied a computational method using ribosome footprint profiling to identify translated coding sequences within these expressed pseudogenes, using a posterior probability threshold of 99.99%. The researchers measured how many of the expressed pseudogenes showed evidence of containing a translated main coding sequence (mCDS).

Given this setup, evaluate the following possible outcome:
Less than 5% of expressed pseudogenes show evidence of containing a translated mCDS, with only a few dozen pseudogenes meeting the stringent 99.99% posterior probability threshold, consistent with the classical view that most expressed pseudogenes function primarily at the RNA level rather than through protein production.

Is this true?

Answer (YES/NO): NO